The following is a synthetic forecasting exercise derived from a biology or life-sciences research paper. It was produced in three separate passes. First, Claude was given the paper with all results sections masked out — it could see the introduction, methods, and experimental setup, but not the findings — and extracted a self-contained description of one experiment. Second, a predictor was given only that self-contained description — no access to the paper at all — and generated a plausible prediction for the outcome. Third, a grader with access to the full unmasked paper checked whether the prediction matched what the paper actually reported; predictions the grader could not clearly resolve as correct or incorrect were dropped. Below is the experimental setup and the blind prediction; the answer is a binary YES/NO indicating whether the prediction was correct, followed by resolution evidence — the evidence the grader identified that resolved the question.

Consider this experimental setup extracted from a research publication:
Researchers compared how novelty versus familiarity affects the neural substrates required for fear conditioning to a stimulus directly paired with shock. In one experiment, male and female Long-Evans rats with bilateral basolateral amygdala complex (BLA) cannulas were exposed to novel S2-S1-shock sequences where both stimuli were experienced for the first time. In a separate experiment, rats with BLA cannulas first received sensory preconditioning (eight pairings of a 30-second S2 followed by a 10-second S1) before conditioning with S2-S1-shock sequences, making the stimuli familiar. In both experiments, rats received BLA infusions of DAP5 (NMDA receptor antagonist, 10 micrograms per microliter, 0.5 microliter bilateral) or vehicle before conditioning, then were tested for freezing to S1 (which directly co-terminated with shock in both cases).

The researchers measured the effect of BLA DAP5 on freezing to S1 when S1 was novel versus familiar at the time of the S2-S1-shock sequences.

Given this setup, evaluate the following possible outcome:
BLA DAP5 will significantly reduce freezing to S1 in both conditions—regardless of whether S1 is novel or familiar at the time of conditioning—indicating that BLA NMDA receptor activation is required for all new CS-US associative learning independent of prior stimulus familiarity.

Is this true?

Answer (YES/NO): YES